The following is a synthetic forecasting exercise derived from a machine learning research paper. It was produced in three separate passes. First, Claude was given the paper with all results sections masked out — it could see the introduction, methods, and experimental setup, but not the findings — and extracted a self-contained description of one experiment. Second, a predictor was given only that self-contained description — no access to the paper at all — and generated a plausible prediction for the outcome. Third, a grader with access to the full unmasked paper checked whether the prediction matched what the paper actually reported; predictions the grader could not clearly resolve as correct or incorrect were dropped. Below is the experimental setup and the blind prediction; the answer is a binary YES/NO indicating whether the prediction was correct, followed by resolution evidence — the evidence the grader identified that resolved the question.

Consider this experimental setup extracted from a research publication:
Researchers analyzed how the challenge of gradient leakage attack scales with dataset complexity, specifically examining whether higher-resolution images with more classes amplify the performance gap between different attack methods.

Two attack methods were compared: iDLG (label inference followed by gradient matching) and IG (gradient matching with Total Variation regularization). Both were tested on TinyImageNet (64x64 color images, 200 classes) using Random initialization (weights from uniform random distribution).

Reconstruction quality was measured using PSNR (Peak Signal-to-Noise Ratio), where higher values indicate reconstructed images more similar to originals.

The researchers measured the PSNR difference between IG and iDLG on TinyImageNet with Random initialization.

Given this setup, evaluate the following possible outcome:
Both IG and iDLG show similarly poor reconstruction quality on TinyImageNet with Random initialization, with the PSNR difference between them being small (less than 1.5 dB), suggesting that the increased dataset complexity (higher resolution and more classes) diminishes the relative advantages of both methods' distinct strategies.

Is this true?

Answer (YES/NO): YES